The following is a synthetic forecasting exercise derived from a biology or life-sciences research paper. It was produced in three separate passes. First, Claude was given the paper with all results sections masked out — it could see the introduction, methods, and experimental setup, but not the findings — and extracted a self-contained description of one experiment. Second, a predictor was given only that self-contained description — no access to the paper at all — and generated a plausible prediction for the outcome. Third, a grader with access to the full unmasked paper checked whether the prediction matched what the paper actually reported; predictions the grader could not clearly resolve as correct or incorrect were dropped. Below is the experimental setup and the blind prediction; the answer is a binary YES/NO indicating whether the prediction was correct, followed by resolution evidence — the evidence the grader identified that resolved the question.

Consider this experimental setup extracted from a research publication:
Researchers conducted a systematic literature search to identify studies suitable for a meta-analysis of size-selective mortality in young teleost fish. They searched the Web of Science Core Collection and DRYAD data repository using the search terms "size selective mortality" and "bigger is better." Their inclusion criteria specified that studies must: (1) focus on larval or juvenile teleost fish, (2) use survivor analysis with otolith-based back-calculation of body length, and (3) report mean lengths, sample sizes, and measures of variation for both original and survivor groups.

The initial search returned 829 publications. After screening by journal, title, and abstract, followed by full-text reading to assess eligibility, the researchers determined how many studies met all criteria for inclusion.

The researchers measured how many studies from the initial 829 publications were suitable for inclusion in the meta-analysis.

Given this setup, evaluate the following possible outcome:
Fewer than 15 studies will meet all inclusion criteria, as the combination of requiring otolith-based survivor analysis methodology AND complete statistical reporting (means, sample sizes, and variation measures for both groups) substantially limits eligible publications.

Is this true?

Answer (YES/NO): YES